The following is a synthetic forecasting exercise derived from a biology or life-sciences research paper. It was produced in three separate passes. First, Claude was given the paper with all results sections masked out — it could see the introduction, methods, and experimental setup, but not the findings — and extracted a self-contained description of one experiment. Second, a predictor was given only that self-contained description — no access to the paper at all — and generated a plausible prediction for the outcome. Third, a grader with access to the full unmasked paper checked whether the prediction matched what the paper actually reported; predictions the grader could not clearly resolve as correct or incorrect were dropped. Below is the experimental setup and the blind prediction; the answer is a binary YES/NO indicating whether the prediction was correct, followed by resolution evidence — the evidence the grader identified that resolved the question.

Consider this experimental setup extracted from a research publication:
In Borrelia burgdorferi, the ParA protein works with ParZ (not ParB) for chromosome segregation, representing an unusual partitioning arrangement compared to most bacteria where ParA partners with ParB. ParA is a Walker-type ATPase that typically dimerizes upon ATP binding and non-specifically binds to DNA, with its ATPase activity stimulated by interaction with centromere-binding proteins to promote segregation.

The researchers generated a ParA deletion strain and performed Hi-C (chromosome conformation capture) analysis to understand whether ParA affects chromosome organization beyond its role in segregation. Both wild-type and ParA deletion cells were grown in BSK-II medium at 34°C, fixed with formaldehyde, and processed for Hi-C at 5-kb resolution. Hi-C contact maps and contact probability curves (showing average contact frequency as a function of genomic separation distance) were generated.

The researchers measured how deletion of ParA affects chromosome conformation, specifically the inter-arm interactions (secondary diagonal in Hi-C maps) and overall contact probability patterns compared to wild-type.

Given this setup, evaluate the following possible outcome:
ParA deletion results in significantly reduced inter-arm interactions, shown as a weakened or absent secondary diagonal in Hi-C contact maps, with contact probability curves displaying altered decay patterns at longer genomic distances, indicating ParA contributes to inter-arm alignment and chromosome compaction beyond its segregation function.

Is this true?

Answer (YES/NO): NO